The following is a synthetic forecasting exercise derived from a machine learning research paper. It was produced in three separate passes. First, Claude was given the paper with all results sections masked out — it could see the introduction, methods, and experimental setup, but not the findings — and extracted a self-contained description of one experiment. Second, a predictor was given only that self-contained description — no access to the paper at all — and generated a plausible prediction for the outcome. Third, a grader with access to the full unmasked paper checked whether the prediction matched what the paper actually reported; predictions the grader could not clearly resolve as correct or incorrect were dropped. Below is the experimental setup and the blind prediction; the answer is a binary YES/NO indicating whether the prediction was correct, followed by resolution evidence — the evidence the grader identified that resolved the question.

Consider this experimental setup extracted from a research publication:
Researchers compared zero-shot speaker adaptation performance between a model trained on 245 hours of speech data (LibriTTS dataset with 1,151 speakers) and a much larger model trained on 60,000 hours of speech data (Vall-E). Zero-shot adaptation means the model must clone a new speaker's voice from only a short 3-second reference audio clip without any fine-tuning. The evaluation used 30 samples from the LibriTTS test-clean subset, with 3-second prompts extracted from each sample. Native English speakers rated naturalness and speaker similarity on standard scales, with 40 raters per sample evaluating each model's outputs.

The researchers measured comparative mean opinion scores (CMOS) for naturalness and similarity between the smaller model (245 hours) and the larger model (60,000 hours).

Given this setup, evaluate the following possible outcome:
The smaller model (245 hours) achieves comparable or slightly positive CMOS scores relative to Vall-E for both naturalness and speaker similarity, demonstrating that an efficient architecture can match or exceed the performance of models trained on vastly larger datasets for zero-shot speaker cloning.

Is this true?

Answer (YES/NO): NO